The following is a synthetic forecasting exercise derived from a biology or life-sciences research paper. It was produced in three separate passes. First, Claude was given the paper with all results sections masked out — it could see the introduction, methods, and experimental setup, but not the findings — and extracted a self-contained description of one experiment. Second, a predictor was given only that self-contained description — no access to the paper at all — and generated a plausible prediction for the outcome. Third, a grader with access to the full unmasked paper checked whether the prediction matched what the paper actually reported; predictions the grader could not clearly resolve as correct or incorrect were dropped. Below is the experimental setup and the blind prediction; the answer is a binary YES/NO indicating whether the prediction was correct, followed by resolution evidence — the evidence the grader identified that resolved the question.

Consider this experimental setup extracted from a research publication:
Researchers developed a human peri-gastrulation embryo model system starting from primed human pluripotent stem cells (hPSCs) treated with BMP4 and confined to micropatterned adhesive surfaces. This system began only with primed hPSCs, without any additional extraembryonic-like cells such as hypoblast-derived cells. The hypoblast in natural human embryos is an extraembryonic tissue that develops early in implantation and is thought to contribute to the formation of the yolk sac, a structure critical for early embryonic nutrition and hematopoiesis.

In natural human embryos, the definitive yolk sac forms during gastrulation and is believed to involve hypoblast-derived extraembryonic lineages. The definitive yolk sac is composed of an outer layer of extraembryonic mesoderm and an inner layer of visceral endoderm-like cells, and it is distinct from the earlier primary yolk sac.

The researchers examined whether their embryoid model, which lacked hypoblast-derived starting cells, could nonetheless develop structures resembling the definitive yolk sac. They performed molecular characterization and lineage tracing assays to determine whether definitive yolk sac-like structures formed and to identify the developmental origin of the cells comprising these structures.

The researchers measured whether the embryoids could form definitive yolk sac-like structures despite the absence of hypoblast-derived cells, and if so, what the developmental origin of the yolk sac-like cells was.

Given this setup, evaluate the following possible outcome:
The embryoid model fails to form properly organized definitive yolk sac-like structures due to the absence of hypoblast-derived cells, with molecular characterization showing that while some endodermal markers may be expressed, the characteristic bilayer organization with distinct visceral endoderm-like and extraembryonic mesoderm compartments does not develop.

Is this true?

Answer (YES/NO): NO